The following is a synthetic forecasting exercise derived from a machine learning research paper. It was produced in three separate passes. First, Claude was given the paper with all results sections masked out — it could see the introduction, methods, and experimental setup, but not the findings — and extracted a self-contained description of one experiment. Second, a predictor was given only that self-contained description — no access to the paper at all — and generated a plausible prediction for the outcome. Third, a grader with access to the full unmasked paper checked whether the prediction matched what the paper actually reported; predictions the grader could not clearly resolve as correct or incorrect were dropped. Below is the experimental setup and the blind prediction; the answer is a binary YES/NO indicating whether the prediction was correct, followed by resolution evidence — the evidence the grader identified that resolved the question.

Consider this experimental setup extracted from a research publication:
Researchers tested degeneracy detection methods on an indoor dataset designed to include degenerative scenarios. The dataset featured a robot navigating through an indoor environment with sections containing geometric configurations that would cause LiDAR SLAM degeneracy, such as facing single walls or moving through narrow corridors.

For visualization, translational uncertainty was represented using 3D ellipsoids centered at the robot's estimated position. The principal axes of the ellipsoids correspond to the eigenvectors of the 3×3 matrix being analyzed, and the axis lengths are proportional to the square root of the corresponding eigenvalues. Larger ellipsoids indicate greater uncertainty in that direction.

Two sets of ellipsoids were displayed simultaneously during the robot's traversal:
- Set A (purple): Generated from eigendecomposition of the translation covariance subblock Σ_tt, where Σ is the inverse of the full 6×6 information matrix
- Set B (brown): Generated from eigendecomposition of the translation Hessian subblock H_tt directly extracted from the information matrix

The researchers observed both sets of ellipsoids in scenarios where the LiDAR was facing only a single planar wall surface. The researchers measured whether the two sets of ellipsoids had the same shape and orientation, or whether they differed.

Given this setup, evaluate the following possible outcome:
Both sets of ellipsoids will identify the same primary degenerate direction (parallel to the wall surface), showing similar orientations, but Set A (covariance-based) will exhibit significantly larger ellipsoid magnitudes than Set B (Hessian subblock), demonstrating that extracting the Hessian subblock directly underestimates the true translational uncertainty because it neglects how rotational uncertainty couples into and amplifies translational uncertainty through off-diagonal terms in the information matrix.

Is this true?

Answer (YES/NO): NO